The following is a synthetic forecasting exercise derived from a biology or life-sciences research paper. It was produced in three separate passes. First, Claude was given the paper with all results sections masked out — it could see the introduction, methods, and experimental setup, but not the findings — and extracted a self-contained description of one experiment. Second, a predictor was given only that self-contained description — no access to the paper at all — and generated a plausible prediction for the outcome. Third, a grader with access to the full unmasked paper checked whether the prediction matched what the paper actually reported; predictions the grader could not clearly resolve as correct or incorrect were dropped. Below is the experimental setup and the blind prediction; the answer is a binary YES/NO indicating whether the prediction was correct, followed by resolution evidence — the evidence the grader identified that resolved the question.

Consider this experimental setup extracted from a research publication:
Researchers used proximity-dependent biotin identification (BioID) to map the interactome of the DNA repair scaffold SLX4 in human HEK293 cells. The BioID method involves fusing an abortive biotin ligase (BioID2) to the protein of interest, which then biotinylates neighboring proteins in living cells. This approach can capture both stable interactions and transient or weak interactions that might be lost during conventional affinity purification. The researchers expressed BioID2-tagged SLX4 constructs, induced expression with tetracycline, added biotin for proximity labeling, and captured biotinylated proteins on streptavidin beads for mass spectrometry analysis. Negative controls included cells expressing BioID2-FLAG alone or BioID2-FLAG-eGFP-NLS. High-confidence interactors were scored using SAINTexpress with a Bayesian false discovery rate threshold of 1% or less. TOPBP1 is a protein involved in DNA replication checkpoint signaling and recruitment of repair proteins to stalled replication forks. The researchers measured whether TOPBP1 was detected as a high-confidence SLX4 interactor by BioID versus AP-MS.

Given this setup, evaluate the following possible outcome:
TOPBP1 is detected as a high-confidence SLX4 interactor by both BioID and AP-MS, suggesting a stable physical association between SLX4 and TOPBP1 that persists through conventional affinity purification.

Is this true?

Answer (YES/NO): NO